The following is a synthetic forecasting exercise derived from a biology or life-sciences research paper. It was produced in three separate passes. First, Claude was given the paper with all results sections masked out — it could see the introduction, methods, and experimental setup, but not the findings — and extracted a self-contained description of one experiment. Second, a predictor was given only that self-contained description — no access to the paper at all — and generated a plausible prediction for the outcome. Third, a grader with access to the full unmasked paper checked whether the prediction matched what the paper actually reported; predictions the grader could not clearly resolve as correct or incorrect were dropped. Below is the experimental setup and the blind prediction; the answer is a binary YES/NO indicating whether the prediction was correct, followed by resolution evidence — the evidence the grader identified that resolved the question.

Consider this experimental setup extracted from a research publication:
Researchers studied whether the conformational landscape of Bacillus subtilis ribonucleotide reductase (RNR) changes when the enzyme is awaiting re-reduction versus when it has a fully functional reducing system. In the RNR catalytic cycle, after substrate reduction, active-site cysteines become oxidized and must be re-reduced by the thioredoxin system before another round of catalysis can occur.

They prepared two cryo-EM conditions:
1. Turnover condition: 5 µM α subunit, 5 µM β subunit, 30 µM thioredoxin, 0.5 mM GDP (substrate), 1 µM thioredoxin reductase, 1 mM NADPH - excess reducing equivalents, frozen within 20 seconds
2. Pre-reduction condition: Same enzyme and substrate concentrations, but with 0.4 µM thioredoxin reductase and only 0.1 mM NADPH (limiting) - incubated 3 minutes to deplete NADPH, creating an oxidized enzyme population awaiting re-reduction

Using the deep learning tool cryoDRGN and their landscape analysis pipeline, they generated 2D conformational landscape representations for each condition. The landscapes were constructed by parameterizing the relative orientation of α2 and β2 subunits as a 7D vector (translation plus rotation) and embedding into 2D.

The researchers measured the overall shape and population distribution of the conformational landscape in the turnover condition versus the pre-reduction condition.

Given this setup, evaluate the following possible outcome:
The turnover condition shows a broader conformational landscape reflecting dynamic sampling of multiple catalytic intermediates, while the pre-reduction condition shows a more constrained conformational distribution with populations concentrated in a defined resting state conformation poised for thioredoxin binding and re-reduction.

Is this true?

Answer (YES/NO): NO